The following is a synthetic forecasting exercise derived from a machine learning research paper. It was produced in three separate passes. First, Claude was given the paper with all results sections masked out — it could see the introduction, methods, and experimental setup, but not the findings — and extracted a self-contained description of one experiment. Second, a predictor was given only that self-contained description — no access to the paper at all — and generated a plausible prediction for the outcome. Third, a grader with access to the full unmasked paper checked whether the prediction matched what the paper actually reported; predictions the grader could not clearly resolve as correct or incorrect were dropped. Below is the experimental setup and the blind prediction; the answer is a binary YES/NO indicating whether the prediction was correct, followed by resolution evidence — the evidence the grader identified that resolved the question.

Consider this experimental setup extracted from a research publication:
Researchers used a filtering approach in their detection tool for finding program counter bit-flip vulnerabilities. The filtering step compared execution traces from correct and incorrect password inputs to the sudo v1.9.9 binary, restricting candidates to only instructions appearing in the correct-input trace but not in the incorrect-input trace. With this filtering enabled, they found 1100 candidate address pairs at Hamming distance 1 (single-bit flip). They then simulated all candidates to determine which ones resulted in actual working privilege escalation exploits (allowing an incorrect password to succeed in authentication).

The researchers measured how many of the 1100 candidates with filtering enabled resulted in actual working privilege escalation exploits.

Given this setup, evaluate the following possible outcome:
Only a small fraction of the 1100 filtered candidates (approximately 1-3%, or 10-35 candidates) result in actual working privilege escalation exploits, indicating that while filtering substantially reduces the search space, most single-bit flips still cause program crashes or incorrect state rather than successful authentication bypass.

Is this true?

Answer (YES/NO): NO